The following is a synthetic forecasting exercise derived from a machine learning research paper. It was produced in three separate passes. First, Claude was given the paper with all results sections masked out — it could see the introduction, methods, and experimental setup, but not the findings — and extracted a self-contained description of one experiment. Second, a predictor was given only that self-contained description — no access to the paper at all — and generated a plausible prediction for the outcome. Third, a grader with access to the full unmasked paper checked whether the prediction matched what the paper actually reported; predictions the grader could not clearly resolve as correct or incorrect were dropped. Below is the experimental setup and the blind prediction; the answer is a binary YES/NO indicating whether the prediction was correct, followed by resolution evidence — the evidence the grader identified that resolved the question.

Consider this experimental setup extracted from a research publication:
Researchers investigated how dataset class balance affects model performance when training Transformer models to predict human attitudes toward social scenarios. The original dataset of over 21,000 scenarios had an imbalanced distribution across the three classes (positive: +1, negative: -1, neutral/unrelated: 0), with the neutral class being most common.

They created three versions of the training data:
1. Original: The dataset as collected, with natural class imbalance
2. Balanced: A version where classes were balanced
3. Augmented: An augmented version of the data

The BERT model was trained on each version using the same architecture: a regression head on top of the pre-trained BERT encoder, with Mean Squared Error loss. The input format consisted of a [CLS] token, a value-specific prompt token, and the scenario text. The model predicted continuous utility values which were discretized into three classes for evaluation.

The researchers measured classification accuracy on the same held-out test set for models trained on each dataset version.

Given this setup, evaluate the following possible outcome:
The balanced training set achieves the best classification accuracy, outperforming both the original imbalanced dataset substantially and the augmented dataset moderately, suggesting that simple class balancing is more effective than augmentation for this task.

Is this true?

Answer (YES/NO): NO